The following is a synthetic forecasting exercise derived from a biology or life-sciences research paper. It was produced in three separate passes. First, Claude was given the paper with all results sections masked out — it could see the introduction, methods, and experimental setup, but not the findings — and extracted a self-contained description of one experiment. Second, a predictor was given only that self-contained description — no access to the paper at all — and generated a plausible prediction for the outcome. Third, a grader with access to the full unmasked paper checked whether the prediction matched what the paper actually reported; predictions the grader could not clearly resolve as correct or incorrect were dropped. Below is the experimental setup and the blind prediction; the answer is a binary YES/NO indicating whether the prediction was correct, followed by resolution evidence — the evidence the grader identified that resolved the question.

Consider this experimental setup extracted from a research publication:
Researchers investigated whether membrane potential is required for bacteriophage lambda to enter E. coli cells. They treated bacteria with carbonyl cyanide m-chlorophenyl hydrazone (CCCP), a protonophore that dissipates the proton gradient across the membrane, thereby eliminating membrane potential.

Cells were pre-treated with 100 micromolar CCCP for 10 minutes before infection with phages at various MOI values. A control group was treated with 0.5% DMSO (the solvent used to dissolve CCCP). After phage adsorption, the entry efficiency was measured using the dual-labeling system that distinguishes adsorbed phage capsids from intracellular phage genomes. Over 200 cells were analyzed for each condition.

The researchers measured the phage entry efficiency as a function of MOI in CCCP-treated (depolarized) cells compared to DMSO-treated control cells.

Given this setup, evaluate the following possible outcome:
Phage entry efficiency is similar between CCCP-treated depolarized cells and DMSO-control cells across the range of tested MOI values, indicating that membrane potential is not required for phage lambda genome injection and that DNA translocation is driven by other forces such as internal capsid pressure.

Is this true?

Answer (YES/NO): NO